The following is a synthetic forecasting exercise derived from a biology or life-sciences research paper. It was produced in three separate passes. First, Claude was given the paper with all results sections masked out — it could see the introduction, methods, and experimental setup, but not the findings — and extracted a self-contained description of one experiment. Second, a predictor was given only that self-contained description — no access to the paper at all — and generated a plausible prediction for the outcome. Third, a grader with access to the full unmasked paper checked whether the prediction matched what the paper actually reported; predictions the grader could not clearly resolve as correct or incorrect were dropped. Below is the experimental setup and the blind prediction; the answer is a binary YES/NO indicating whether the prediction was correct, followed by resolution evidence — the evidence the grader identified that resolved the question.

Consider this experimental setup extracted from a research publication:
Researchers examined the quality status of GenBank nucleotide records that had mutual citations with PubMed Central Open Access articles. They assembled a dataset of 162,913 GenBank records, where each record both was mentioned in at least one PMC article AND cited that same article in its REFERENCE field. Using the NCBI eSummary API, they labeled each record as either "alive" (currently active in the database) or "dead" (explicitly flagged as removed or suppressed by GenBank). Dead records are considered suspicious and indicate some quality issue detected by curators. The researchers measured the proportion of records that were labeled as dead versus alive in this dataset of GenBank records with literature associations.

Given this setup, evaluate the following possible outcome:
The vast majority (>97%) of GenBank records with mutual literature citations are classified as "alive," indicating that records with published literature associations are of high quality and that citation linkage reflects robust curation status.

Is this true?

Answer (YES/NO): YES